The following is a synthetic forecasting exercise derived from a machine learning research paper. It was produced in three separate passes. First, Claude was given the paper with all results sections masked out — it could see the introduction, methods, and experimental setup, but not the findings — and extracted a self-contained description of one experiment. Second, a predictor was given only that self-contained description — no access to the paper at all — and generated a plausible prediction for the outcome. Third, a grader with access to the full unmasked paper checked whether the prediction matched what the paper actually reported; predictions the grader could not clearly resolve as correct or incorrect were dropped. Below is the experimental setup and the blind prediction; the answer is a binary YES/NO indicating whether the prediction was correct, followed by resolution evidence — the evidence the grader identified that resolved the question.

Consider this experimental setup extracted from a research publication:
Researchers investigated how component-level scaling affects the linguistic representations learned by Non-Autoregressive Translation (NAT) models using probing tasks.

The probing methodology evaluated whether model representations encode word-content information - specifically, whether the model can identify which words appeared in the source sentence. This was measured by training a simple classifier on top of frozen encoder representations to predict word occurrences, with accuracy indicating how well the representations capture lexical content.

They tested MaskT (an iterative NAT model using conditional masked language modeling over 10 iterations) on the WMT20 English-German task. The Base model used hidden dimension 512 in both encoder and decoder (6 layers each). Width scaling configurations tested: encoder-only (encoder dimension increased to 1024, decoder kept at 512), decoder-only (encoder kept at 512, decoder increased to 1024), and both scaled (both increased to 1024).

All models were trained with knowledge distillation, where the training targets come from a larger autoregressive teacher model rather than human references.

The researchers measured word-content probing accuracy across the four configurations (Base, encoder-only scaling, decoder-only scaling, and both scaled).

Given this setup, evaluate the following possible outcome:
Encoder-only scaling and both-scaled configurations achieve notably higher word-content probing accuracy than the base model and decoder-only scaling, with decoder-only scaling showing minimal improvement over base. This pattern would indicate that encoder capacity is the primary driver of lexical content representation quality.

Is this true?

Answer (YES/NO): NO